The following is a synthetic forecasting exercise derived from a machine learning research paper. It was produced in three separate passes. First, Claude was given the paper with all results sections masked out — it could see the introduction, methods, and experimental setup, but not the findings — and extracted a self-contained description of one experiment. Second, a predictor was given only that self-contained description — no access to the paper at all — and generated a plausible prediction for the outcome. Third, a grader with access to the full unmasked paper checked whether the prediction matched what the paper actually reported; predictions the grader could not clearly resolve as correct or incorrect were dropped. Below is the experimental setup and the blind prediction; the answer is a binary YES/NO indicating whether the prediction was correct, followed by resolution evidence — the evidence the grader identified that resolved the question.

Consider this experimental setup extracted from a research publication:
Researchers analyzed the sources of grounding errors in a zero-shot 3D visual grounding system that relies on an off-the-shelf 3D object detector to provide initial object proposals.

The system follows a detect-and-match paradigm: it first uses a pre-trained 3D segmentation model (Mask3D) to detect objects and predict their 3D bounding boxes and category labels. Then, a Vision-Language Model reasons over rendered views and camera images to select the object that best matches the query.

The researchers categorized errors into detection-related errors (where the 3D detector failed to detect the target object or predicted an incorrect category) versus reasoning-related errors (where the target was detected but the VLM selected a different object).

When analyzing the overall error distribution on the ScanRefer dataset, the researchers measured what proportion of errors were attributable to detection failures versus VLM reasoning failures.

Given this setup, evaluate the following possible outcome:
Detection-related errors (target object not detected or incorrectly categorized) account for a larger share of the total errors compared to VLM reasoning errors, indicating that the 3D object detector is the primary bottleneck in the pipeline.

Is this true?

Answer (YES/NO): NO